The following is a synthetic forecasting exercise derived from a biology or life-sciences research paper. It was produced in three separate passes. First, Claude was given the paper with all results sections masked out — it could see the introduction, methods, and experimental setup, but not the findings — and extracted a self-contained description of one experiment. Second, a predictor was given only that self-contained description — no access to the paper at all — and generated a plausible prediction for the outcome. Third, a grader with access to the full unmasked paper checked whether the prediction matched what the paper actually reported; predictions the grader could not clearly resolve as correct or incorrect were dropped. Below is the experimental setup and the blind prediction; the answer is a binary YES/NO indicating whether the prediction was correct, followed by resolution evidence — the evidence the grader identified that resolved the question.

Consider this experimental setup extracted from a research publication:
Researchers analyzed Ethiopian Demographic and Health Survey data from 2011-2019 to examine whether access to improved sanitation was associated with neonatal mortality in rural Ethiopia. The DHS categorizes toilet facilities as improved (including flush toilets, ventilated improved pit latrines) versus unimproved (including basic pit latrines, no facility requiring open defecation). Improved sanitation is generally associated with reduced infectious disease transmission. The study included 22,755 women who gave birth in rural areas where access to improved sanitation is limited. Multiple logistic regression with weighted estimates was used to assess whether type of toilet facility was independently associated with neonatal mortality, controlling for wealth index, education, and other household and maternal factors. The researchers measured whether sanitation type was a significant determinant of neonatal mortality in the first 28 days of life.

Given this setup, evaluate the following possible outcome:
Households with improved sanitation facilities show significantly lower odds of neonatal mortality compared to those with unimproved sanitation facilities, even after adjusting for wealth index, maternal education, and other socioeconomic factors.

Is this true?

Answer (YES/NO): NO